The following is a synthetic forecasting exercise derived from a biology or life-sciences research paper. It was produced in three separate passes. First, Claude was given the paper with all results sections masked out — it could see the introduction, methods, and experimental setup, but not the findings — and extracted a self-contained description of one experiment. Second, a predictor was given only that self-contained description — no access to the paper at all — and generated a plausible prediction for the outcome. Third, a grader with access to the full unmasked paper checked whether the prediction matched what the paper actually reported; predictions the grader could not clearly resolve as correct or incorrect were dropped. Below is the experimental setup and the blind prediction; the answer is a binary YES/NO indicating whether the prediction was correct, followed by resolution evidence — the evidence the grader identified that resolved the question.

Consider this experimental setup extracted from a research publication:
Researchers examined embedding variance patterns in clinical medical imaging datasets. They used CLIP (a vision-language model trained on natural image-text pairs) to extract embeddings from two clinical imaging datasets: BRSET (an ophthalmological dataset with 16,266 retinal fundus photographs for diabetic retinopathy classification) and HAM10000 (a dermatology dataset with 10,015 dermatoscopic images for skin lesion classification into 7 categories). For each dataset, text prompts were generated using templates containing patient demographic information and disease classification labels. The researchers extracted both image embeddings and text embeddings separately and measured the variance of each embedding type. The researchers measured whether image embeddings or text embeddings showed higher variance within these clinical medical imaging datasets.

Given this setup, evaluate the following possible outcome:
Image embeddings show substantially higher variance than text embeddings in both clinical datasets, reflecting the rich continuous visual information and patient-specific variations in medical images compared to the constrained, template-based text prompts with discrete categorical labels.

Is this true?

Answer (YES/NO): NO